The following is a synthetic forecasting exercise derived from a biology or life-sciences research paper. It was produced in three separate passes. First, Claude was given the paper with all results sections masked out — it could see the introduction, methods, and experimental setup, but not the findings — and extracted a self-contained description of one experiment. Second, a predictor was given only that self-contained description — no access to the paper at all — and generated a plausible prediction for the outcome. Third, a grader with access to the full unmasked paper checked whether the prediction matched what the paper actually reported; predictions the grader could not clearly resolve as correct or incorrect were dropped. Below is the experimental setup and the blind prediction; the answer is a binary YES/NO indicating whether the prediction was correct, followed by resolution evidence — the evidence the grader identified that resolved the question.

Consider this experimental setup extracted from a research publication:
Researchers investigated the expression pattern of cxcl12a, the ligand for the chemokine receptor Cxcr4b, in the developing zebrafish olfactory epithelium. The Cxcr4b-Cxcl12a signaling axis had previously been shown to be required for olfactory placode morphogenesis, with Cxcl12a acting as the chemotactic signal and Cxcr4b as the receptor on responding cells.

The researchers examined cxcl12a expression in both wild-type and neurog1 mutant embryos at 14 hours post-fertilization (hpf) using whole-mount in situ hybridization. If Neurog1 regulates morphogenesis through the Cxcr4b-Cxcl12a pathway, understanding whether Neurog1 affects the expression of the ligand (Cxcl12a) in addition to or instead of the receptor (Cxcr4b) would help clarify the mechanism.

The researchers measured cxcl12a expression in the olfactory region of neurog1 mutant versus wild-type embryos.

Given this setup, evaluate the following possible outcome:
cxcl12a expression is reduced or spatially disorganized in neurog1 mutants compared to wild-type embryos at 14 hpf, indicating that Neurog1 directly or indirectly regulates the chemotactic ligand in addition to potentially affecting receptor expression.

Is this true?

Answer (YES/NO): NO